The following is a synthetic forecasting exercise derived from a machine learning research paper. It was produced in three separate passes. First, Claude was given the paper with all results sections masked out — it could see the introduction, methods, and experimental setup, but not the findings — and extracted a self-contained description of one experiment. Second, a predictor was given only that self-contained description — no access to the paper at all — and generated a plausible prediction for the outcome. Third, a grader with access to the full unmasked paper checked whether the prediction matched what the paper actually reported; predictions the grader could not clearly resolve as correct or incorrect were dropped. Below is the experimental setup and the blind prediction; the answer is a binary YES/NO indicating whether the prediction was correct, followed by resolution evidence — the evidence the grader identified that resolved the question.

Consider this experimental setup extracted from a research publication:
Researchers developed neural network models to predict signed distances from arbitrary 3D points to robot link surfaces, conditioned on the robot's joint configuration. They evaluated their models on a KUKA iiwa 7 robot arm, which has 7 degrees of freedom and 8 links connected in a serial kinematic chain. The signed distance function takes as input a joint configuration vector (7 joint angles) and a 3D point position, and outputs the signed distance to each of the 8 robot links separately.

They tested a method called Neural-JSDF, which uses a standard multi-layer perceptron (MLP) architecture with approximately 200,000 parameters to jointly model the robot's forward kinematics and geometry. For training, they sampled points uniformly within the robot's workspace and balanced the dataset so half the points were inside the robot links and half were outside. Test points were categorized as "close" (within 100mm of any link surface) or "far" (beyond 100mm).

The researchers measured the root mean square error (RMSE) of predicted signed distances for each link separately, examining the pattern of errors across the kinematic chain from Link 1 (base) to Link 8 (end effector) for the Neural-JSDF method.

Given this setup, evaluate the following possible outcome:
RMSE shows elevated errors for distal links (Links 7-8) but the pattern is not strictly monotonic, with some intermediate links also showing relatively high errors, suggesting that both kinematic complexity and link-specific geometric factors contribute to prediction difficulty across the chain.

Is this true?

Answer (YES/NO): YES